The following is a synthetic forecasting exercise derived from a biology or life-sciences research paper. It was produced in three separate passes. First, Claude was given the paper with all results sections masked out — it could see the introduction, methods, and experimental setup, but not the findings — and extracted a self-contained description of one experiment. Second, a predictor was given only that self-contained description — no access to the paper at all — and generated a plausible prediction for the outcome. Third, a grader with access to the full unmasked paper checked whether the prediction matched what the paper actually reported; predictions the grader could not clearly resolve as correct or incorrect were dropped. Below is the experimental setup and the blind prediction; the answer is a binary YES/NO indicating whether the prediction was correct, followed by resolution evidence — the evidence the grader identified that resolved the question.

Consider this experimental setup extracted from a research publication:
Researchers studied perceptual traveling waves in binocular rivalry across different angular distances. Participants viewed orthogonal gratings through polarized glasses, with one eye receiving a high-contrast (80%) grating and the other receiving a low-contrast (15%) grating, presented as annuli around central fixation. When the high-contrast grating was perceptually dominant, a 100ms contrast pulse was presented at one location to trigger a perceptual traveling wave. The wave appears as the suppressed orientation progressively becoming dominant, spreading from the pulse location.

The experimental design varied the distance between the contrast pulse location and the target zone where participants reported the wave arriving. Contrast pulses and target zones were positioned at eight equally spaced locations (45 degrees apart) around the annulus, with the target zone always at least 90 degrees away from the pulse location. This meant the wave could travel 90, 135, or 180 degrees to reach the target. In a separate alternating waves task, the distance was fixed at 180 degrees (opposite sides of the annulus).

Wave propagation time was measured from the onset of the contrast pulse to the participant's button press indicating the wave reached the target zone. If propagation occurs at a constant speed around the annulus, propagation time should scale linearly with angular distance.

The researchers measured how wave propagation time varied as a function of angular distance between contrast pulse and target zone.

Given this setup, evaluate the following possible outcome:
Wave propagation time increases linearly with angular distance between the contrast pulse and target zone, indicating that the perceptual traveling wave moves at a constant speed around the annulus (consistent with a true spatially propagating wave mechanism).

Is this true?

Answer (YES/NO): NO